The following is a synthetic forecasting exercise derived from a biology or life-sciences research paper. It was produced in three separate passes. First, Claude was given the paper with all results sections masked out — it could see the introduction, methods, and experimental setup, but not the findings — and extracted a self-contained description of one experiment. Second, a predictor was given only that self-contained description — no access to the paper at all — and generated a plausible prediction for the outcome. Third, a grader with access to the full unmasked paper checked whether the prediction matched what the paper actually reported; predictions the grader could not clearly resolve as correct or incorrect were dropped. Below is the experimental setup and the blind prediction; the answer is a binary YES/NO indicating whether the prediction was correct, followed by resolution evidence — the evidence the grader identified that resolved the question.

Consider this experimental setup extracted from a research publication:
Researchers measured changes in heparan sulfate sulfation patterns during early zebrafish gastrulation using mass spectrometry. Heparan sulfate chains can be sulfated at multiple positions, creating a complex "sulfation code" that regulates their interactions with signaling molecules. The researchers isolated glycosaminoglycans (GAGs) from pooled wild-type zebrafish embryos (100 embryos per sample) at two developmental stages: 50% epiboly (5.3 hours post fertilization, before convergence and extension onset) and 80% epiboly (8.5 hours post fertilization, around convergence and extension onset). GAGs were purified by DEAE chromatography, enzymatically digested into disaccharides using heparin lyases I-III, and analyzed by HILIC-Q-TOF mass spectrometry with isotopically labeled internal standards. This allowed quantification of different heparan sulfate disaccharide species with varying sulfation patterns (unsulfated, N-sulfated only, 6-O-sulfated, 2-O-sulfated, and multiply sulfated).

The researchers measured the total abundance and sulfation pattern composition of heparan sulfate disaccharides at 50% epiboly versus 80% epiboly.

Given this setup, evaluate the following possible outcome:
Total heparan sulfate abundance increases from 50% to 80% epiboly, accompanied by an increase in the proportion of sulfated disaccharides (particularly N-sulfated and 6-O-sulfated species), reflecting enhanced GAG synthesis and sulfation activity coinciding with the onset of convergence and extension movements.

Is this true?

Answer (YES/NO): NO